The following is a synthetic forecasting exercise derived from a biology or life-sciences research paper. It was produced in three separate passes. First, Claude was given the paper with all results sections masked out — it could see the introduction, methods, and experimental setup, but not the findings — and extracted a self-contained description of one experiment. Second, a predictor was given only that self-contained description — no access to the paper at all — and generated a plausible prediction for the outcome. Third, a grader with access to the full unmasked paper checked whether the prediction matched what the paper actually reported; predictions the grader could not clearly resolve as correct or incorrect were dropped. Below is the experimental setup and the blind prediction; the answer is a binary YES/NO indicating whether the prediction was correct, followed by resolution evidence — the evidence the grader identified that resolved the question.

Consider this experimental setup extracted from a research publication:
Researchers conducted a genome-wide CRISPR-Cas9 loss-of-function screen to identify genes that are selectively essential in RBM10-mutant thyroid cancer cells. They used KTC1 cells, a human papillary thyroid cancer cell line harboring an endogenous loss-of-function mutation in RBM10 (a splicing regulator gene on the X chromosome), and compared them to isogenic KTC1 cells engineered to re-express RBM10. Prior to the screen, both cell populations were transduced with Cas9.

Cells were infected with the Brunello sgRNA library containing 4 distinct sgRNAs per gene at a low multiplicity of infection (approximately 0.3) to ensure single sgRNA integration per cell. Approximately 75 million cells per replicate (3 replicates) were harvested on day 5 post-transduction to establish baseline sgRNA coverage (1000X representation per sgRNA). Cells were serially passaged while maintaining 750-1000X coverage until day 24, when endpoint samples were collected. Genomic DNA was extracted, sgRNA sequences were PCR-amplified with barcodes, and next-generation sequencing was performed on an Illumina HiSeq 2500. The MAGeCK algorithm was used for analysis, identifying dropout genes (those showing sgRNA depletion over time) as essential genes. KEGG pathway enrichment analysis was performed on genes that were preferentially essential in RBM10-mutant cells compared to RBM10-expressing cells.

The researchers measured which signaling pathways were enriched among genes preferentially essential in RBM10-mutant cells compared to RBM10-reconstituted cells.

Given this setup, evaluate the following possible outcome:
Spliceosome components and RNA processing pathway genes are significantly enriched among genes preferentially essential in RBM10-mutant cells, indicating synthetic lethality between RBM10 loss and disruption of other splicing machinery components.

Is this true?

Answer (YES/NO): NO